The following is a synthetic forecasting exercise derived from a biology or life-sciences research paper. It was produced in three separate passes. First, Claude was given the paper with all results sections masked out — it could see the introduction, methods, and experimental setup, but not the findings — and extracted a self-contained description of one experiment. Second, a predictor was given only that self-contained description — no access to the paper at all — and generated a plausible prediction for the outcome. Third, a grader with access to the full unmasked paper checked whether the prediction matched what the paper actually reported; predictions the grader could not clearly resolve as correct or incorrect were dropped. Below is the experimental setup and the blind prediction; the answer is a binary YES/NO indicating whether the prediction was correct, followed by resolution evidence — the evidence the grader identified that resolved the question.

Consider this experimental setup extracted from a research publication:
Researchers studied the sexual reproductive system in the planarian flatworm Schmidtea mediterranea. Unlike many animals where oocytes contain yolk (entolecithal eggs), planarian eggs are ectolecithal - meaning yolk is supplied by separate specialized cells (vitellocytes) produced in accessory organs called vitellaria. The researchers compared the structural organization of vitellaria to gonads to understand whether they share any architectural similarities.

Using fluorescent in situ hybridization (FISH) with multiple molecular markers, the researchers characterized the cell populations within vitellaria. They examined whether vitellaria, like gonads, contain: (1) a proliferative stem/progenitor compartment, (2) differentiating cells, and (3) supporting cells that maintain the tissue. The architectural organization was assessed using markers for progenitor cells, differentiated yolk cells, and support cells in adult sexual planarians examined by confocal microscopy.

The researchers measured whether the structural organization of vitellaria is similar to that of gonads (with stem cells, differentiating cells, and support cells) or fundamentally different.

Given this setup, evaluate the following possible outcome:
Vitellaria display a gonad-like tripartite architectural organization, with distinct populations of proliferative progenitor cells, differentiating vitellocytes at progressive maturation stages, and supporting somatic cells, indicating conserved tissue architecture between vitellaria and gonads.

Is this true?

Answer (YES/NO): YES